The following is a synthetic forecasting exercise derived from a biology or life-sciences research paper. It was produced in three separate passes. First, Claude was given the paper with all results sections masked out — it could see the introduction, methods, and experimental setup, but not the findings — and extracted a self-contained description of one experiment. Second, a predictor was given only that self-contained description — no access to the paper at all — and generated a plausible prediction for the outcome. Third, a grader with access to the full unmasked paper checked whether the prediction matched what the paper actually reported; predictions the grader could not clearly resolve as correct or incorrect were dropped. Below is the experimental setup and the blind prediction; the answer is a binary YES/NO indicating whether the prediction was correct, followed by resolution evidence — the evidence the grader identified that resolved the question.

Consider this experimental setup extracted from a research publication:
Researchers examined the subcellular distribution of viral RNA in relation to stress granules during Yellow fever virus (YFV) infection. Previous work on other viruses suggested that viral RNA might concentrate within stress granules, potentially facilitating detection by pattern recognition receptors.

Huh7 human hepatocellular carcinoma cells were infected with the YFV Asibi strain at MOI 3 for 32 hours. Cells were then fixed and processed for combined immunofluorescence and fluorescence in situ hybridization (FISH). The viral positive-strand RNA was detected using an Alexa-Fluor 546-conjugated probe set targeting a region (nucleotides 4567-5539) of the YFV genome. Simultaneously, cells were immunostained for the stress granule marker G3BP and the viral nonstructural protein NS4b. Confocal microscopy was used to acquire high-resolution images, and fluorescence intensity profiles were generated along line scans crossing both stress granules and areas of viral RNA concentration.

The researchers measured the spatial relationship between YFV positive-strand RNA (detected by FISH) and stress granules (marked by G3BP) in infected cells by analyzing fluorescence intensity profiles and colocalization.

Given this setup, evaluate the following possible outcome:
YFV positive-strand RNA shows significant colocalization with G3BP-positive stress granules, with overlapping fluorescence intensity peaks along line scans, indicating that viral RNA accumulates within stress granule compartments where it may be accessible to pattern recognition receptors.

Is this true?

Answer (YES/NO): NO